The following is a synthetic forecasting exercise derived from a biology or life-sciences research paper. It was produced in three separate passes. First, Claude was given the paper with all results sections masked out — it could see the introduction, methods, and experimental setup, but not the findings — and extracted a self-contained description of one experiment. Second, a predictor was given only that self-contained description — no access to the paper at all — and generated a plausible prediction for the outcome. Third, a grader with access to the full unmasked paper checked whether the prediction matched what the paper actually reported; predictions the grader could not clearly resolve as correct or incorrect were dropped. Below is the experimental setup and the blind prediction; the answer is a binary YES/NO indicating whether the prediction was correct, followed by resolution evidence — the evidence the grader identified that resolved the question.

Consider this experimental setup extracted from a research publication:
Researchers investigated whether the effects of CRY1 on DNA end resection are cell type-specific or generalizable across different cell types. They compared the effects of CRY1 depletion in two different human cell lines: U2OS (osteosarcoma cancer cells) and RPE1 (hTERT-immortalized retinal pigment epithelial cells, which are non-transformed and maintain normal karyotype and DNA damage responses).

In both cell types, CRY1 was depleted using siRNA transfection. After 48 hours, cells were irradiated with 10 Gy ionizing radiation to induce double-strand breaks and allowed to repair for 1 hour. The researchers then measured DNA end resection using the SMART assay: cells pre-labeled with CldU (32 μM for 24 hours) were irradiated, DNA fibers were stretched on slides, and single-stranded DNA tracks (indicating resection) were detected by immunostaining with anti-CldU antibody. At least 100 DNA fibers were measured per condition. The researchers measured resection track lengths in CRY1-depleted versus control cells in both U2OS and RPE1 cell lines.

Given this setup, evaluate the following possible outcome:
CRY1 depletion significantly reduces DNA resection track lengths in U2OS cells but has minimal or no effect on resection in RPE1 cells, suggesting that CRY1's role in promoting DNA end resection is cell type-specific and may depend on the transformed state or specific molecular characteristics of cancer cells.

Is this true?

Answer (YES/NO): NO